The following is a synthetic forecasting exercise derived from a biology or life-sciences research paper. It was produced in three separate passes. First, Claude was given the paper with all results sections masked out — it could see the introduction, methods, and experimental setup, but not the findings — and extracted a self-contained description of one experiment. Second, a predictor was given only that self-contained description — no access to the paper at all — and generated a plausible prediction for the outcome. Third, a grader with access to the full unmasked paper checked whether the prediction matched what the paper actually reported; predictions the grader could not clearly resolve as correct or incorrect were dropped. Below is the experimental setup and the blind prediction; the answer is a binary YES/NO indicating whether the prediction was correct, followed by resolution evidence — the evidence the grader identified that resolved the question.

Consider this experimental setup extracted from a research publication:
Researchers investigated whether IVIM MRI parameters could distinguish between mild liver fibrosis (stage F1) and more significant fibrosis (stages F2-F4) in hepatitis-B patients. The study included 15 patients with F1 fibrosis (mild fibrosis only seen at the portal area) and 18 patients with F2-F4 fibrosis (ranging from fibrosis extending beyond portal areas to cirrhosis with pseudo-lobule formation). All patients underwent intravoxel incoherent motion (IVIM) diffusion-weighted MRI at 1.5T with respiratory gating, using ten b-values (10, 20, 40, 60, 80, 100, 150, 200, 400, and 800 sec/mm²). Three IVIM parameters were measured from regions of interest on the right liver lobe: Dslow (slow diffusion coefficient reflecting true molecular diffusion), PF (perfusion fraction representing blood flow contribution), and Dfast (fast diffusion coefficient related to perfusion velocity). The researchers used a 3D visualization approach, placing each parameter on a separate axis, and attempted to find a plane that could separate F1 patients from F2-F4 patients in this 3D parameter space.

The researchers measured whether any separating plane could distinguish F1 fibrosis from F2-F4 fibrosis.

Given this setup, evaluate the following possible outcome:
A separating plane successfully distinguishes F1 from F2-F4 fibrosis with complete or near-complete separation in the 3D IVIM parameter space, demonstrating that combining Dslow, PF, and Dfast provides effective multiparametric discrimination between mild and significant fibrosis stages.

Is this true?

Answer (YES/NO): NO